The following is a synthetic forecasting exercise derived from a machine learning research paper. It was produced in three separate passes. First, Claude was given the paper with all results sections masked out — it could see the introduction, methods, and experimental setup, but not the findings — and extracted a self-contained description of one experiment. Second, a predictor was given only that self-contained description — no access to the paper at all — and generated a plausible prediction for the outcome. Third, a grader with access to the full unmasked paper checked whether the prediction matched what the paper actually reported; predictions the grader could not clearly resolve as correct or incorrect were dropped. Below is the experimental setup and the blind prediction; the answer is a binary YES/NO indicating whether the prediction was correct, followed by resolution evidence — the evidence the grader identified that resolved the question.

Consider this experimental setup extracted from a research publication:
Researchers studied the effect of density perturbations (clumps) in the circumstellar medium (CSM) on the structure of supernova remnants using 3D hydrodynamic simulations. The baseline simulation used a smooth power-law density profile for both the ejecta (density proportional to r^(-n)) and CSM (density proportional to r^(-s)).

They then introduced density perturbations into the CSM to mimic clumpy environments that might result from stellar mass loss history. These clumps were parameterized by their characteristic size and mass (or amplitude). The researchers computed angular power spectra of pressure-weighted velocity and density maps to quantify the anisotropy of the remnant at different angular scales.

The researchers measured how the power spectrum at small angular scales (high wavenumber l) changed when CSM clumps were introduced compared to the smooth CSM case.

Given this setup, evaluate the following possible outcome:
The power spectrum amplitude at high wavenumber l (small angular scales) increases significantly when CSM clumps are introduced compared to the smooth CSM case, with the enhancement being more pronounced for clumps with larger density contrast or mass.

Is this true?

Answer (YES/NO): NO